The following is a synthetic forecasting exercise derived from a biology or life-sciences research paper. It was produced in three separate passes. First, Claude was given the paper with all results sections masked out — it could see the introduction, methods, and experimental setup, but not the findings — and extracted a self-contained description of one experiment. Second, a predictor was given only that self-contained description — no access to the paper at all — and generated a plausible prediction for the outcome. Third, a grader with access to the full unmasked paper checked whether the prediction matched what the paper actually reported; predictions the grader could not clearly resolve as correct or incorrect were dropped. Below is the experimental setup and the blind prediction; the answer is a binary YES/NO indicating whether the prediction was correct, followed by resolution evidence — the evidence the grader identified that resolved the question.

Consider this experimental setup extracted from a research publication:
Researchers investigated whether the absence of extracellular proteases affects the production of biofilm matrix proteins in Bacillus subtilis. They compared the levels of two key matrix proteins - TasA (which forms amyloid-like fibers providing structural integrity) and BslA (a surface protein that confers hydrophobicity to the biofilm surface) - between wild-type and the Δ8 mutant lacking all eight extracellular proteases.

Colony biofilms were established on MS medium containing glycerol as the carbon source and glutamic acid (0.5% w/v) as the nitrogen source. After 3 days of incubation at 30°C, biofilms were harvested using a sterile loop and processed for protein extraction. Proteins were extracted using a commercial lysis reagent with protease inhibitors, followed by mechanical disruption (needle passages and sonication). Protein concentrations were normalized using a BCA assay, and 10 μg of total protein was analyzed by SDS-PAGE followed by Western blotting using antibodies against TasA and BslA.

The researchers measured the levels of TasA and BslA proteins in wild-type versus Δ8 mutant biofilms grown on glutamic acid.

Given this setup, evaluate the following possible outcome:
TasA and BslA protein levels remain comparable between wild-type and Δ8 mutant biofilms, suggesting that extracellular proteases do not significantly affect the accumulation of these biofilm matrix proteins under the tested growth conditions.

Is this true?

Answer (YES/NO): NO